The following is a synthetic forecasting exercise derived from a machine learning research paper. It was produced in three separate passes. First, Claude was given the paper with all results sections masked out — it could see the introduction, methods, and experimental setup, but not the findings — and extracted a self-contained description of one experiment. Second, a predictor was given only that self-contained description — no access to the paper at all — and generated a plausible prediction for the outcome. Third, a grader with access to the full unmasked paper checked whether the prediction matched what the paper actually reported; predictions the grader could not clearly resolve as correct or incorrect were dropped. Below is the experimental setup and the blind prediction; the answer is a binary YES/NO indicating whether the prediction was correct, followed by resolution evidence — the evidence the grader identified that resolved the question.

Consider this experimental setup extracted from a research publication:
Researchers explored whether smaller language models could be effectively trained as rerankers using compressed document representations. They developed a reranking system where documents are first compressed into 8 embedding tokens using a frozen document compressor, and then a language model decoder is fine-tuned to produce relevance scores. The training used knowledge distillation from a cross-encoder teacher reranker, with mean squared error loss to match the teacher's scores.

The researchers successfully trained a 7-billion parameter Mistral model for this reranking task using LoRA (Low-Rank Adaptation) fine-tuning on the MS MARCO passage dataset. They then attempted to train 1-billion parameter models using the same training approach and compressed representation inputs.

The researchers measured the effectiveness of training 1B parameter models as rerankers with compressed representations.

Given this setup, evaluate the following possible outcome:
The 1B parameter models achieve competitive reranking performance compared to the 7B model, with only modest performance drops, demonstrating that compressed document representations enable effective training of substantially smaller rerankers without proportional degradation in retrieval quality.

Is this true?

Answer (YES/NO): NO